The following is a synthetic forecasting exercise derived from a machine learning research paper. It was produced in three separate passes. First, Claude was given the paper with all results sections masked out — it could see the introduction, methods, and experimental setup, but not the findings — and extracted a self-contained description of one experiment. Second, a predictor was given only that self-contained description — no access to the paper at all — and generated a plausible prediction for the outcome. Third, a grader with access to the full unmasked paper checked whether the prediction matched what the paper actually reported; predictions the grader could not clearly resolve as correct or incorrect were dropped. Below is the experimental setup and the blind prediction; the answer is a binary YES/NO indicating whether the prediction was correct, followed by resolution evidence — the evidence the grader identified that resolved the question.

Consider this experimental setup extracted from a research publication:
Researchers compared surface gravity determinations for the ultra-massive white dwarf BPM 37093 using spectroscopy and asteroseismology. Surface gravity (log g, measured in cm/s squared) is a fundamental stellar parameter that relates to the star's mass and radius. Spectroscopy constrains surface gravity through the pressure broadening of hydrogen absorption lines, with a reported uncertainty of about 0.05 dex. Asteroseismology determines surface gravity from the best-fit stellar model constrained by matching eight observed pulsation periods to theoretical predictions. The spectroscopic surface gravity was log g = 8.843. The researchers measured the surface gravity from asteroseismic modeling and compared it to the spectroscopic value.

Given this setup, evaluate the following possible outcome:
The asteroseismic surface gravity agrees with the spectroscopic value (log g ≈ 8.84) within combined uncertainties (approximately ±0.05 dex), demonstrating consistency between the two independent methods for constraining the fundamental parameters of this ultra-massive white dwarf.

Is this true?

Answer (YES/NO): NO